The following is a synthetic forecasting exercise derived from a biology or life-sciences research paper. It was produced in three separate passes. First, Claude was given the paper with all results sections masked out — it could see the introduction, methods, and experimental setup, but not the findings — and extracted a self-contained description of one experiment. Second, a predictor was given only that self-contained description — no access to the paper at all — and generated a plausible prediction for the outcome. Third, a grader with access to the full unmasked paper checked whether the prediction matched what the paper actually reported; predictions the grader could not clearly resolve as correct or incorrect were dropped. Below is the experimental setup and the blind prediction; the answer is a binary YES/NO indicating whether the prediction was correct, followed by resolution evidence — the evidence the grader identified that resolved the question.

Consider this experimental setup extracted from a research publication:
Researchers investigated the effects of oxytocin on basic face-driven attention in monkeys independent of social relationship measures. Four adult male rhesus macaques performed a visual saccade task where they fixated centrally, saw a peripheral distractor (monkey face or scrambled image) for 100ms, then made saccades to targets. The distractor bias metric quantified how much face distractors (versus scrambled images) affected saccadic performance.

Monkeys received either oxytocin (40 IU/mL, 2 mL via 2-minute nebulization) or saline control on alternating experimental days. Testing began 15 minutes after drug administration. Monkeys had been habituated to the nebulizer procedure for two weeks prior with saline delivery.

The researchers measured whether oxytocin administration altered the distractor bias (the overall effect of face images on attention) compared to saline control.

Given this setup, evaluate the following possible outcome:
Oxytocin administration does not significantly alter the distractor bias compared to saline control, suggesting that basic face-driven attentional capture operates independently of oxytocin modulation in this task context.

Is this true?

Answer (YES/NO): NO